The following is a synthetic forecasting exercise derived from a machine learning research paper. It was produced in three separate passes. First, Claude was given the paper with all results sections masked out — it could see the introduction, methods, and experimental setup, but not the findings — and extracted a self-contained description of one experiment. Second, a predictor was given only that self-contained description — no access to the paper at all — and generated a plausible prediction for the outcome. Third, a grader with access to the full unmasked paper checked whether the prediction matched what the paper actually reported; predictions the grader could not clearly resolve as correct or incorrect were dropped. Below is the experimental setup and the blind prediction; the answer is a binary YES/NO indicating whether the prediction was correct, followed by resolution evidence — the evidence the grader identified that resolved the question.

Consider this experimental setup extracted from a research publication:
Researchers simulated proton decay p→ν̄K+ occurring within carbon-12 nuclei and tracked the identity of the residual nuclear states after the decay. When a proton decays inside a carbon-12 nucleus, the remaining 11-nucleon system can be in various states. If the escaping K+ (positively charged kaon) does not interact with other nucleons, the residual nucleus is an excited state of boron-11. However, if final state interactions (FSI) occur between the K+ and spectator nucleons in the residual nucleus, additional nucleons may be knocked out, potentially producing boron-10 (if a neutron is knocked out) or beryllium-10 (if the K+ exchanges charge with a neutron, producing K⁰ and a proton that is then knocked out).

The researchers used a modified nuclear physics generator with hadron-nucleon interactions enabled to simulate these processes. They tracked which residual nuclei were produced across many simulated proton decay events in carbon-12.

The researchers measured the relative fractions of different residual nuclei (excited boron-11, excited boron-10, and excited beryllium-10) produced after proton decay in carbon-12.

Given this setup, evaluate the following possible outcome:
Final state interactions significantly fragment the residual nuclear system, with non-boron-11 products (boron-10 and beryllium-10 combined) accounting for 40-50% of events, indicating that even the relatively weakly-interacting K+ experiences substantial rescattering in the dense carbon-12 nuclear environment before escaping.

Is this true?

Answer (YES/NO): NO